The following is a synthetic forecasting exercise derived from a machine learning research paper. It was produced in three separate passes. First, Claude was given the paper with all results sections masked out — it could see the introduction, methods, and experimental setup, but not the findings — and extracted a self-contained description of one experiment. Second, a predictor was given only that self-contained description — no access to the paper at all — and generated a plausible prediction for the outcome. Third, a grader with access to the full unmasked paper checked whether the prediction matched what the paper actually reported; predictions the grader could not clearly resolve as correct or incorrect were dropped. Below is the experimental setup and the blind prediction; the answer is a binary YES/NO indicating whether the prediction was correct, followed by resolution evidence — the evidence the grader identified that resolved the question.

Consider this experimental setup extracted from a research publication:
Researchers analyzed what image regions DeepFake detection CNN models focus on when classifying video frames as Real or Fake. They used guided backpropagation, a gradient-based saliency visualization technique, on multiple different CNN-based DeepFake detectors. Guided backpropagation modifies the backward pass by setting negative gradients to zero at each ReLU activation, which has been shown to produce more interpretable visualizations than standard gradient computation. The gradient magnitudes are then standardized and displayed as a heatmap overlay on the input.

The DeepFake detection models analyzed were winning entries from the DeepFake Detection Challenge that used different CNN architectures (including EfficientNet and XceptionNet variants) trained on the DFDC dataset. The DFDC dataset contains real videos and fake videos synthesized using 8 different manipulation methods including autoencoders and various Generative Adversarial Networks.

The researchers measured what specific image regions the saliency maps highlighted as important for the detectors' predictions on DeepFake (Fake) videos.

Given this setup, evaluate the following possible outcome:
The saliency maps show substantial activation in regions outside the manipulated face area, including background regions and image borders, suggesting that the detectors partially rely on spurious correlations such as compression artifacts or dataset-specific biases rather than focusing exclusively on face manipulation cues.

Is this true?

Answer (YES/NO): NO